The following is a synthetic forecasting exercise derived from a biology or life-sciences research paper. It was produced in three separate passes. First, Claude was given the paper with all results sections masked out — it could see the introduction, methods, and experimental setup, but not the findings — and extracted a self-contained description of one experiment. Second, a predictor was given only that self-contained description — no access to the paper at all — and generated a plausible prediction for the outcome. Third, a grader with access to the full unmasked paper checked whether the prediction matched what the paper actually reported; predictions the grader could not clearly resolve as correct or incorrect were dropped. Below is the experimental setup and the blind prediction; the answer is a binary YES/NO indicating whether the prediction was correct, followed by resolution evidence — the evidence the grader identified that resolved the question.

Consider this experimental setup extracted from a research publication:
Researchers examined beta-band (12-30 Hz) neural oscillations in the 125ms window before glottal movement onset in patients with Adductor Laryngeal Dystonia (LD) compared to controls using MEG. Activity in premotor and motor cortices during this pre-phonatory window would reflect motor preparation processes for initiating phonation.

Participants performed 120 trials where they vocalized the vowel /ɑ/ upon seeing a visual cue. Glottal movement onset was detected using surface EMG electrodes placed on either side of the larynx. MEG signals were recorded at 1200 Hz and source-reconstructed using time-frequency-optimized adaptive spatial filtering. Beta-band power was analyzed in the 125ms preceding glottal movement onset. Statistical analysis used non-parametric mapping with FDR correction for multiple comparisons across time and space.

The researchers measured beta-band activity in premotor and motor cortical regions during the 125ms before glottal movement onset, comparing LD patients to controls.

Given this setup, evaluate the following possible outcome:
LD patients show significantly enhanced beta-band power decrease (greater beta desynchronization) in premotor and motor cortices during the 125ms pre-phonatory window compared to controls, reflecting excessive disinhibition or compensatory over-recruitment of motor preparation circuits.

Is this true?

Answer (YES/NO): YES